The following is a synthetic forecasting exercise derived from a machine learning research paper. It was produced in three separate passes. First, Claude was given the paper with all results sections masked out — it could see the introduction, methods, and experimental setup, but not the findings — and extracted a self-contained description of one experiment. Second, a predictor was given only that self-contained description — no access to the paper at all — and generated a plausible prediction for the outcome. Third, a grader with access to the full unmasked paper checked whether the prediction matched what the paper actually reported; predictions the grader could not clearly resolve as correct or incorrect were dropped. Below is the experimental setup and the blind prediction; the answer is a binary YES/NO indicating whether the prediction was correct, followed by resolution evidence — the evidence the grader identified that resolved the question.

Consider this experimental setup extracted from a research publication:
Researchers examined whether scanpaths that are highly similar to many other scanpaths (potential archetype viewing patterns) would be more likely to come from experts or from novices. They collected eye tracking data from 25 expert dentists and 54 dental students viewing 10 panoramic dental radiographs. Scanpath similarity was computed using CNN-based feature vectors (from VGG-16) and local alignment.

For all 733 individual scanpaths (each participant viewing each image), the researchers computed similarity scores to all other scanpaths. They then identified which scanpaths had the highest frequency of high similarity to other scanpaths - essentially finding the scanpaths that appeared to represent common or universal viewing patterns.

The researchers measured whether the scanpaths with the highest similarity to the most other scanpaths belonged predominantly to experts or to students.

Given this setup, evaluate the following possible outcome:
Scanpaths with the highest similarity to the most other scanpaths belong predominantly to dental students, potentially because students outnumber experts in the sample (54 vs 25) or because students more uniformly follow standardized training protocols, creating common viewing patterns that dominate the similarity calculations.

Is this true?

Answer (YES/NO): NO